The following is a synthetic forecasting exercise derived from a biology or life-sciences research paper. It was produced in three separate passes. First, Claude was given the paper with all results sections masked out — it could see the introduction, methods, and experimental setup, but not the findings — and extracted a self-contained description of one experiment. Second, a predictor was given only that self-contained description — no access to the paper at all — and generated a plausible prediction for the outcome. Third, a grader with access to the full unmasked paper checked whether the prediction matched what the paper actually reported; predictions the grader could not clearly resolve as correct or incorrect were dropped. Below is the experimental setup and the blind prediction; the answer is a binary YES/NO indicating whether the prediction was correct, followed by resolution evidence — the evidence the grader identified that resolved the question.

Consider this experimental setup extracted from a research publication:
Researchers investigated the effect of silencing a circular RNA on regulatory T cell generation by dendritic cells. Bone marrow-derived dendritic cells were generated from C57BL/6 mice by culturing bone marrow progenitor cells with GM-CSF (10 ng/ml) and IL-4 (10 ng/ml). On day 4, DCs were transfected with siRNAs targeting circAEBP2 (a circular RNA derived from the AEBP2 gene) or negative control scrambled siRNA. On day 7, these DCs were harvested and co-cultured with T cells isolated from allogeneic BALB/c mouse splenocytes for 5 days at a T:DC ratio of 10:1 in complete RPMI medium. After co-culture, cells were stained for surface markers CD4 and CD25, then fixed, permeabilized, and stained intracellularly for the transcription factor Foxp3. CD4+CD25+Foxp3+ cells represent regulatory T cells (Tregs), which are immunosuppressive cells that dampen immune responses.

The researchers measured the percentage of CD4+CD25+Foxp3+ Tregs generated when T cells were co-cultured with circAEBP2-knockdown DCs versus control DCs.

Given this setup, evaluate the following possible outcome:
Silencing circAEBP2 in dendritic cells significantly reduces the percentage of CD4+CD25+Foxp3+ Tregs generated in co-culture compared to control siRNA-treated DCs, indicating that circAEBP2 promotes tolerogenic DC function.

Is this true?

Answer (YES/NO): NO